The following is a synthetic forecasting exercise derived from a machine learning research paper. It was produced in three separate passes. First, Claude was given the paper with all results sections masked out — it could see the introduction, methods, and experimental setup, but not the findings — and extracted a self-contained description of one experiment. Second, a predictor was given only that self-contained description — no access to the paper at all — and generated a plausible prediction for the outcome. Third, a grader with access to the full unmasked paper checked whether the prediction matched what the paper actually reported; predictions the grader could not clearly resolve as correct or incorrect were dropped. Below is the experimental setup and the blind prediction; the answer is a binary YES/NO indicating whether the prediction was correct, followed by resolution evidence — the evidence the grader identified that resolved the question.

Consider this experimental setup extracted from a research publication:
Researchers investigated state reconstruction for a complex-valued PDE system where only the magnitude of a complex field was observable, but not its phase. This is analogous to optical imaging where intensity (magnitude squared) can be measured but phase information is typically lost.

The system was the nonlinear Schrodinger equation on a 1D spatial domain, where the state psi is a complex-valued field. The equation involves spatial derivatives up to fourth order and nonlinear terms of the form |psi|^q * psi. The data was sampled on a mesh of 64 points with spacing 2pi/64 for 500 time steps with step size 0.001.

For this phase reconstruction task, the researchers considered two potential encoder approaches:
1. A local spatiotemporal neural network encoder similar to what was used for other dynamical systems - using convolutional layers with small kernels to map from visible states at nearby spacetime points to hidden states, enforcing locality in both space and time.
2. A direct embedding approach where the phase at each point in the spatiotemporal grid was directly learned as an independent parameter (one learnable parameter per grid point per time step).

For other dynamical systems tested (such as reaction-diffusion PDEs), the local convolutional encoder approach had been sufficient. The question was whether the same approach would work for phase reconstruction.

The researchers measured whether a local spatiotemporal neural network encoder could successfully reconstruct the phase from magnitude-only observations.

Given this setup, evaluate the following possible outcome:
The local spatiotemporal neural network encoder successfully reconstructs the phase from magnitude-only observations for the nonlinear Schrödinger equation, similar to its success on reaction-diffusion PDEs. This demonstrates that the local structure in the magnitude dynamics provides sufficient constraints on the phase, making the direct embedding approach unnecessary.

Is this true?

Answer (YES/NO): NO